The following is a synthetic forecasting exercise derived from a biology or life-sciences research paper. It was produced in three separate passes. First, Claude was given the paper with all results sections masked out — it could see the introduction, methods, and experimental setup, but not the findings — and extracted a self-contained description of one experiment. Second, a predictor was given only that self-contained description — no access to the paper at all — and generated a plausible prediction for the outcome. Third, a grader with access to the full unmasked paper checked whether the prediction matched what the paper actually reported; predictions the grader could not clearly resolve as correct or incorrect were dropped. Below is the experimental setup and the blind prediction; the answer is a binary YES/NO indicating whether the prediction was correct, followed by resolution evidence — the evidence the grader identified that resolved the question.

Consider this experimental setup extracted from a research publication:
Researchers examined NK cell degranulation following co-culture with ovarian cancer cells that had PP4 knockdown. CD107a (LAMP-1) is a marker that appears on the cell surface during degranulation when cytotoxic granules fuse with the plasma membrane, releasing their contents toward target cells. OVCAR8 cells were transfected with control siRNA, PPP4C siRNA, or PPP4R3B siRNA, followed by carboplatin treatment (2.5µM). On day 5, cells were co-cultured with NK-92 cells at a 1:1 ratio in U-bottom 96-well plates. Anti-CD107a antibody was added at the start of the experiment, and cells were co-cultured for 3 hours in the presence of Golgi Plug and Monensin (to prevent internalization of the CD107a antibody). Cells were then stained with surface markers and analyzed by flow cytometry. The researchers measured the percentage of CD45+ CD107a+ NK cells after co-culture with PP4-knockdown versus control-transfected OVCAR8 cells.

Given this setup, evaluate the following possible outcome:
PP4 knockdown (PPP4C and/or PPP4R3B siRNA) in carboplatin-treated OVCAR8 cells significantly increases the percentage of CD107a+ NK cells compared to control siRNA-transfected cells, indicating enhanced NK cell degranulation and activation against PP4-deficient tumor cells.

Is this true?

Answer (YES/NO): YES